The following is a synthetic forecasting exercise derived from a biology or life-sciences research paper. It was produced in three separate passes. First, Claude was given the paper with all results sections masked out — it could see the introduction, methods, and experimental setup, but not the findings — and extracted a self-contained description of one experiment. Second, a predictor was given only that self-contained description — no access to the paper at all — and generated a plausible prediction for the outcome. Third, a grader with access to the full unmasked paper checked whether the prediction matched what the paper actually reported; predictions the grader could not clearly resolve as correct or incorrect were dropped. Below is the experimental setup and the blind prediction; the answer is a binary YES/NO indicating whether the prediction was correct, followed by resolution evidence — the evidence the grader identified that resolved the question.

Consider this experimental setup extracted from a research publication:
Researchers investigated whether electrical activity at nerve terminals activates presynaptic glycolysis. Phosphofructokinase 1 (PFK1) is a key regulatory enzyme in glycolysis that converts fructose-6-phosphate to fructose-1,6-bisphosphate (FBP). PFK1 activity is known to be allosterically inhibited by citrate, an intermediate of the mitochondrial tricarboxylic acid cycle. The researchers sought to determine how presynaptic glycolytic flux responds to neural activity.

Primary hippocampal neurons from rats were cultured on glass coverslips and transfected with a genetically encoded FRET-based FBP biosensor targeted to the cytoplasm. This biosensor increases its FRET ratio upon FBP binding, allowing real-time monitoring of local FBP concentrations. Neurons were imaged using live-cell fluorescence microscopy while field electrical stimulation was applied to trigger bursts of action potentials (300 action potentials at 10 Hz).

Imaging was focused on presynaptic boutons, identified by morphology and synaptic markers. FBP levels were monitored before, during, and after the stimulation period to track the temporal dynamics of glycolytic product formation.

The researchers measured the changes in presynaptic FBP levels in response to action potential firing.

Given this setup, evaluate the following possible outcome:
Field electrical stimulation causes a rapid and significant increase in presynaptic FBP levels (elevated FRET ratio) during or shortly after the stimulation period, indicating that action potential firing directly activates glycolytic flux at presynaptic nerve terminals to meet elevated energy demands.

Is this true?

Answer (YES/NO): YES